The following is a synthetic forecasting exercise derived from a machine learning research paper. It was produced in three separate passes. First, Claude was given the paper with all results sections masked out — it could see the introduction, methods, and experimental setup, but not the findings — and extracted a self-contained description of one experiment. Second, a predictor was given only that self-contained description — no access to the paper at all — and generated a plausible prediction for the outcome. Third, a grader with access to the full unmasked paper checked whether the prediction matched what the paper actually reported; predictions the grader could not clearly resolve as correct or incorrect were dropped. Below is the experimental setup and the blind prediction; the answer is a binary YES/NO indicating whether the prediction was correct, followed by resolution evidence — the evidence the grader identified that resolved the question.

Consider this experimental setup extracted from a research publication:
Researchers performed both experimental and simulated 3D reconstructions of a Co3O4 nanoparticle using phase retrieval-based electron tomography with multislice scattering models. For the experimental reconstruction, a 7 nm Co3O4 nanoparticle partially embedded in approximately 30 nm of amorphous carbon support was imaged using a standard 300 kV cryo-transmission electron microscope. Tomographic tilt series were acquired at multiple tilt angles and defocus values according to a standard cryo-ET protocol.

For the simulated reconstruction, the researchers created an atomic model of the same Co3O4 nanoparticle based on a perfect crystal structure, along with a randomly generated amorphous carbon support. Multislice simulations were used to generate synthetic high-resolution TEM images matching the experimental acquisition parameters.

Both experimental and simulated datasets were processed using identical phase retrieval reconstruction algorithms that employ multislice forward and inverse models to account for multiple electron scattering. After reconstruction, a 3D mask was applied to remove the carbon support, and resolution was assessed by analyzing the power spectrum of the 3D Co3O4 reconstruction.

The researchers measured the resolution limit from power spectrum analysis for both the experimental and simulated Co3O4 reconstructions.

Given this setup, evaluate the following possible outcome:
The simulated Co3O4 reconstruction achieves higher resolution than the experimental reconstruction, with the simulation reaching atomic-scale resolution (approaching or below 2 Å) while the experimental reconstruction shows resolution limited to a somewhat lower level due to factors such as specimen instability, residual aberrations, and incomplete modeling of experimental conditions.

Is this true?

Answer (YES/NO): YES